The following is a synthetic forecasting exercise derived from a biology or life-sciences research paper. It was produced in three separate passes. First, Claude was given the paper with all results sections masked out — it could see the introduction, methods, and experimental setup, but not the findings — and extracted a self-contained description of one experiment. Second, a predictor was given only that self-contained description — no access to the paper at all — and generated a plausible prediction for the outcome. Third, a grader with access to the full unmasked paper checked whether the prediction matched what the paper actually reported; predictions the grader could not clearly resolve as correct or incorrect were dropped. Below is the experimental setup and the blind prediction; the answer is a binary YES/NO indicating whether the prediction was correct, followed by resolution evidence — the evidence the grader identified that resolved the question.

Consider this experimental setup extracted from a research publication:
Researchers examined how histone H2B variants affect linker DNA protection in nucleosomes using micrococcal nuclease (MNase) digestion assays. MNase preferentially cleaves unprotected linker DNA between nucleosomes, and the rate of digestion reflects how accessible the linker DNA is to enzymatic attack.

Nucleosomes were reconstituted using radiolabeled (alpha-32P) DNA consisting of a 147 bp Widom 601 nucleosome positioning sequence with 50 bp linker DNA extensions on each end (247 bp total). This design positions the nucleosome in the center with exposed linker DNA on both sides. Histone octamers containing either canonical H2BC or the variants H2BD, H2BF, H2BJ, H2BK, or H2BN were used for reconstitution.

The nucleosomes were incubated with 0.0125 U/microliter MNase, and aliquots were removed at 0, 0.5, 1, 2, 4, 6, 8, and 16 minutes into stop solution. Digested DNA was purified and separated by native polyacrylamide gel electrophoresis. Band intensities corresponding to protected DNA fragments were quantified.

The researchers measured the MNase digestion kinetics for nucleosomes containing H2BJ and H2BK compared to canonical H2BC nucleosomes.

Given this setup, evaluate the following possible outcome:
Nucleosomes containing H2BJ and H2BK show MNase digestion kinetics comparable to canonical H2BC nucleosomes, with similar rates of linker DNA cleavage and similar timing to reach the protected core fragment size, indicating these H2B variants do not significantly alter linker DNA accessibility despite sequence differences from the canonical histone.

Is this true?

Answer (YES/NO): NO